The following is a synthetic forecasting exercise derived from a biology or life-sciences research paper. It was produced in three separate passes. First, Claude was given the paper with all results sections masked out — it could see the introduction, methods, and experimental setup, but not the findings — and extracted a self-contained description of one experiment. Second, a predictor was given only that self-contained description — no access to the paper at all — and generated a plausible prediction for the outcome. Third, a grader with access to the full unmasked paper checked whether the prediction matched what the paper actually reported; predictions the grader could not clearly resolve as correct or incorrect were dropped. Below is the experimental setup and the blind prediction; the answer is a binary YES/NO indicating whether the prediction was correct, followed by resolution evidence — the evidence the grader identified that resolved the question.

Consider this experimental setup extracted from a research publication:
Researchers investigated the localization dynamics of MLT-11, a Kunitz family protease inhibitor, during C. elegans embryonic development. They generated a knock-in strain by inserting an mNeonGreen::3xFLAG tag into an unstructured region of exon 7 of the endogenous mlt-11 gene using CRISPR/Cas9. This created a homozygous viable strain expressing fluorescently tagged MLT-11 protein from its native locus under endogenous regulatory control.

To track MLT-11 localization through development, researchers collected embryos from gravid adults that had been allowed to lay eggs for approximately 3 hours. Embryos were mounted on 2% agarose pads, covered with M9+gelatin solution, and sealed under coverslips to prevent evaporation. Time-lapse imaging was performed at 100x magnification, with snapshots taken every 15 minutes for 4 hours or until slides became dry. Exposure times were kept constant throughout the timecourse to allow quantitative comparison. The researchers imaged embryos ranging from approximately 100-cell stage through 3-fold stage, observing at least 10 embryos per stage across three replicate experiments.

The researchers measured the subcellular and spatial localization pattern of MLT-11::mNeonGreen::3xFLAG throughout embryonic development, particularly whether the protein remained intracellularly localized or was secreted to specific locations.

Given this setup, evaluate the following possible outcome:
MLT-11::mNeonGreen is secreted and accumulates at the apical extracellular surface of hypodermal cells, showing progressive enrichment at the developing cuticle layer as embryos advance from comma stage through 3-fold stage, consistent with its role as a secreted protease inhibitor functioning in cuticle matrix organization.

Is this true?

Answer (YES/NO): NO